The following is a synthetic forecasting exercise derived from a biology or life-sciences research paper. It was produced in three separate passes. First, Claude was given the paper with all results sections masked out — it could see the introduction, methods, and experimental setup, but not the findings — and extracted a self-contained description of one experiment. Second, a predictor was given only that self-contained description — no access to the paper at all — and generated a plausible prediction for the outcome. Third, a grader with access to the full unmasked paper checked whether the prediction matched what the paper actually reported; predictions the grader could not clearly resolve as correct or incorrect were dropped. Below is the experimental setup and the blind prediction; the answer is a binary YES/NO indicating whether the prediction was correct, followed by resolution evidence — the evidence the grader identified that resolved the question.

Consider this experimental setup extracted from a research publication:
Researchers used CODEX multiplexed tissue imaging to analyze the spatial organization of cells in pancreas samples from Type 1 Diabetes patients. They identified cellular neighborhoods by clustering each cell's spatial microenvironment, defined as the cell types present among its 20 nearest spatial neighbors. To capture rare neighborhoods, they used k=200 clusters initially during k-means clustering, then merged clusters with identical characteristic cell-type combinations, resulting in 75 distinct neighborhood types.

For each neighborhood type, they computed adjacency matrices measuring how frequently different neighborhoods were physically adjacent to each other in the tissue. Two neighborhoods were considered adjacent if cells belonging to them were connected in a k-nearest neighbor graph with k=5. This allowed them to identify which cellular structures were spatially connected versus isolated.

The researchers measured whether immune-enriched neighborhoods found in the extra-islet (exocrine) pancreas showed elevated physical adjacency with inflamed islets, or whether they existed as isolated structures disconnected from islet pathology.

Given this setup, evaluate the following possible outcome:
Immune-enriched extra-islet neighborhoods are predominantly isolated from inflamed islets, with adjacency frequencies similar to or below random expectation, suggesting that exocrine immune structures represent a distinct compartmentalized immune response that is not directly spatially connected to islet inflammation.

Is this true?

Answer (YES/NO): NO